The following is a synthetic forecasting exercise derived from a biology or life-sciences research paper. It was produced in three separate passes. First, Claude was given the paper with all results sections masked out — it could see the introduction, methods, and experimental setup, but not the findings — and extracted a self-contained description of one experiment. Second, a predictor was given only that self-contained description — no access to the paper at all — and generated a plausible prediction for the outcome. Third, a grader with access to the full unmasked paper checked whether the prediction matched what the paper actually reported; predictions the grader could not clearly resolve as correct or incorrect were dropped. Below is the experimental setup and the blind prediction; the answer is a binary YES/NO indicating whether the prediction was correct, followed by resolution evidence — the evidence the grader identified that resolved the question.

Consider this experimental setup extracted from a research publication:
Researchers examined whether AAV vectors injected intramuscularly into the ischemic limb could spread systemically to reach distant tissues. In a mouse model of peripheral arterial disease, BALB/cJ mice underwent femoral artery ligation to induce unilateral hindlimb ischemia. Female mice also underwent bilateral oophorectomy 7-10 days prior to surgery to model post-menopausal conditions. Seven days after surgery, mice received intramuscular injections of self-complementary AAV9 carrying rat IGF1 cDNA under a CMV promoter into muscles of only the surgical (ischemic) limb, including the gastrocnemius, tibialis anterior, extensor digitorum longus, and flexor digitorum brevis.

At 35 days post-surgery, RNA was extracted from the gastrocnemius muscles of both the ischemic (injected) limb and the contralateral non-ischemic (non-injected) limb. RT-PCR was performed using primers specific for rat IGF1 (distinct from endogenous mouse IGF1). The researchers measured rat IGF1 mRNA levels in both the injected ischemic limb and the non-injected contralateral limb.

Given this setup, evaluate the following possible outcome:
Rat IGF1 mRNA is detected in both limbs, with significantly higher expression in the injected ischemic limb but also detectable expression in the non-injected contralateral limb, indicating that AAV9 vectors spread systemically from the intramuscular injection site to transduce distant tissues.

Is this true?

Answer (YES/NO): YES